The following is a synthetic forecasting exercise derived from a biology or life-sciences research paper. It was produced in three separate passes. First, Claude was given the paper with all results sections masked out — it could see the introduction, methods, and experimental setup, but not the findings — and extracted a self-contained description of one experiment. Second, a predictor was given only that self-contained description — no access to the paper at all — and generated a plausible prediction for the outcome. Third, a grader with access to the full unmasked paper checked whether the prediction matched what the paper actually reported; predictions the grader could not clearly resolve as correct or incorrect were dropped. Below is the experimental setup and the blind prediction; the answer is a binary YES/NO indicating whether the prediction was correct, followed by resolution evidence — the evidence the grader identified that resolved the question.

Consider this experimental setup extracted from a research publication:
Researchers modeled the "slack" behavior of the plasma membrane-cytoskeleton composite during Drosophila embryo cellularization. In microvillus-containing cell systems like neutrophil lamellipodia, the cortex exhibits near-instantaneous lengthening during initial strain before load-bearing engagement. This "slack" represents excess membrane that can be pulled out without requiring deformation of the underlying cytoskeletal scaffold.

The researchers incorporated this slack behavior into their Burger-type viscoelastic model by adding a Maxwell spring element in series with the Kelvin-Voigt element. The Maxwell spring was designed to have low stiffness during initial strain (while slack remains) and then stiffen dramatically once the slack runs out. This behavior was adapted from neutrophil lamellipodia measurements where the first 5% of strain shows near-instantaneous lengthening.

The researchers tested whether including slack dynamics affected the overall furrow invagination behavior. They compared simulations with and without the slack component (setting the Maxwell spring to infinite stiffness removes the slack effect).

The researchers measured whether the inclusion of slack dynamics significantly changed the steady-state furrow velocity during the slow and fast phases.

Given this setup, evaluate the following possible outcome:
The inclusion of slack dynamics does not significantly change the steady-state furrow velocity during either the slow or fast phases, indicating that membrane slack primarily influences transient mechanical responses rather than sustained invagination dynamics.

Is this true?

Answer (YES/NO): YES